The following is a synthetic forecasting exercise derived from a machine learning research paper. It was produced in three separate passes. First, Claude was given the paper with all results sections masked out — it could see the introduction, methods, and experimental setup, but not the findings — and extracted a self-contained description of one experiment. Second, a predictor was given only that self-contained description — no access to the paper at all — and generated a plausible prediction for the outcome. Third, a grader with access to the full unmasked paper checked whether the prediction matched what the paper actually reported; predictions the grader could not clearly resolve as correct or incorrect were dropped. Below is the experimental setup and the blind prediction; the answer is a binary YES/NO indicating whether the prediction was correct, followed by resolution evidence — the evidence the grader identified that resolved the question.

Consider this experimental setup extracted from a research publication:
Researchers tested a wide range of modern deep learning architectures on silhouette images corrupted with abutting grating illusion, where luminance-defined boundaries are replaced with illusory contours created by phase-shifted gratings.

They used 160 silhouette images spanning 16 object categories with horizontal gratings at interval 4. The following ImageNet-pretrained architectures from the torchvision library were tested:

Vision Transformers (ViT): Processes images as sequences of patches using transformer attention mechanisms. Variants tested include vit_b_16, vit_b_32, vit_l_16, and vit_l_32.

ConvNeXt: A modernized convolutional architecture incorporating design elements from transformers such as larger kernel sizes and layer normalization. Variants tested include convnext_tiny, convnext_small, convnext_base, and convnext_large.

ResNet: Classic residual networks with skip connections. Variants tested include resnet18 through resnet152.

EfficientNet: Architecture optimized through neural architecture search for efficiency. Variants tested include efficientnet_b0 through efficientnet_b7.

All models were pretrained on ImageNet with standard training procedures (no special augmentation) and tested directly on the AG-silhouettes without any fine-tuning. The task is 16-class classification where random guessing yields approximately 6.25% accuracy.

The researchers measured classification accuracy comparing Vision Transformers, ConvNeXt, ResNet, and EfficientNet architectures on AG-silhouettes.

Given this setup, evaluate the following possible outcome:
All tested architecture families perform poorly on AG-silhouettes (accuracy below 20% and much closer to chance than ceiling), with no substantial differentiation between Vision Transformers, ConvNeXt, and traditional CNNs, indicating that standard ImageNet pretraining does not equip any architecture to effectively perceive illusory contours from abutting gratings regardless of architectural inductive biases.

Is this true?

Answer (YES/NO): NO